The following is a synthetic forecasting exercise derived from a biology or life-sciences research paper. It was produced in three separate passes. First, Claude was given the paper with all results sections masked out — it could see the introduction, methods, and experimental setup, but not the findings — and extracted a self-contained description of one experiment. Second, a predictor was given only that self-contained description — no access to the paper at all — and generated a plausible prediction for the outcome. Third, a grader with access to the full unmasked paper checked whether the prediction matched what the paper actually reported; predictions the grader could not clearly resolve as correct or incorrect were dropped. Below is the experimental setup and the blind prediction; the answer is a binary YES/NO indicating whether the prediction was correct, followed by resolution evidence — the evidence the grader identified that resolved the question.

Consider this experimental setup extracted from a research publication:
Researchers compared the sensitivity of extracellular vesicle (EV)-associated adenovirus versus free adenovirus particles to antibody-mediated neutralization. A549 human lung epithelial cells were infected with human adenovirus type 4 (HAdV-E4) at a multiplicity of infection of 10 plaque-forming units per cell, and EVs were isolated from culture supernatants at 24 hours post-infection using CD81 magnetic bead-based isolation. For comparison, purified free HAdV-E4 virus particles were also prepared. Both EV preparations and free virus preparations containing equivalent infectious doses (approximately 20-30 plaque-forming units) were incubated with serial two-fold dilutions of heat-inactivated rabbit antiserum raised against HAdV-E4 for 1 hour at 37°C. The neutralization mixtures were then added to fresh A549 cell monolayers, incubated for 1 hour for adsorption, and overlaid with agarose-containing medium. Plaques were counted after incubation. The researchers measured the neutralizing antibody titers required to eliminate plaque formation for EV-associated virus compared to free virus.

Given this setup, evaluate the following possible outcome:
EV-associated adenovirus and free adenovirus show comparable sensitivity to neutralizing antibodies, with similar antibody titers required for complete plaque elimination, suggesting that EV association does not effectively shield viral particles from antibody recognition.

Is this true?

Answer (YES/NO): NO